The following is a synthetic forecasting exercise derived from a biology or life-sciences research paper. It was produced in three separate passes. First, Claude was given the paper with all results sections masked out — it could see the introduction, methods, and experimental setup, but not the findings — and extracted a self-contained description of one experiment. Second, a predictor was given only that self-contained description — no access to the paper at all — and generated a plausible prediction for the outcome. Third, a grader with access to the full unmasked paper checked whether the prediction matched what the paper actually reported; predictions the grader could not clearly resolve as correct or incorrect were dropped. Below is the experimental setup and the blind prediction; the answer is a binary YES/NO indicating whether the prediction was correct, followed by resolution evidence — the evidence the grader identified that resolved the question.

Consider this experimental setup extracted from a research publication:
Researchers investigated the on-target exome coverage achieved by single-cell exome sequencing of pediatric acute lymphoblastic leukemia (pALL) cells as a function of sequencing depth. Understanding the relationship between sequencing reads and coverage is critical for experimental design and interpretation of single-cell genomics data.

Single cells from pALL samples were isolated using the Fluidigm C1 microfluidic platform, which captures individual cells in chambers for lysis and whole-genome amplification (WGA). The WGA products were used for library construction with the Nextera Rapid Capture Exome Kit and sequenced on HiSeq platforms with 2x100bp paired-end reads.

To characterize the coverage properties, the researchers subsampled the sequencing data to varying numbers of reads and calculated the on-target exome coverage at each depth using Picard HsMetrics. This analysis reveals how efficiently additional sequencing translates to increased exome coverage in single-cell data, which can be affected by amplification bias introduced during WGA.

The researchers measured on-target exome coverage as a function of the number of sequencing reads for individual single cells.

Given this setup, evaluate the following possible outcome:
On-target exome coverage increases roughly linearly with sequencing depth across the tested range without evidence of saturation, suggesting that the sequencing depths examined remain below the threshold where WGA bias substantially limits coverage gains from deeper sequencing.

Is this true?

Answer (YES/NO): NO